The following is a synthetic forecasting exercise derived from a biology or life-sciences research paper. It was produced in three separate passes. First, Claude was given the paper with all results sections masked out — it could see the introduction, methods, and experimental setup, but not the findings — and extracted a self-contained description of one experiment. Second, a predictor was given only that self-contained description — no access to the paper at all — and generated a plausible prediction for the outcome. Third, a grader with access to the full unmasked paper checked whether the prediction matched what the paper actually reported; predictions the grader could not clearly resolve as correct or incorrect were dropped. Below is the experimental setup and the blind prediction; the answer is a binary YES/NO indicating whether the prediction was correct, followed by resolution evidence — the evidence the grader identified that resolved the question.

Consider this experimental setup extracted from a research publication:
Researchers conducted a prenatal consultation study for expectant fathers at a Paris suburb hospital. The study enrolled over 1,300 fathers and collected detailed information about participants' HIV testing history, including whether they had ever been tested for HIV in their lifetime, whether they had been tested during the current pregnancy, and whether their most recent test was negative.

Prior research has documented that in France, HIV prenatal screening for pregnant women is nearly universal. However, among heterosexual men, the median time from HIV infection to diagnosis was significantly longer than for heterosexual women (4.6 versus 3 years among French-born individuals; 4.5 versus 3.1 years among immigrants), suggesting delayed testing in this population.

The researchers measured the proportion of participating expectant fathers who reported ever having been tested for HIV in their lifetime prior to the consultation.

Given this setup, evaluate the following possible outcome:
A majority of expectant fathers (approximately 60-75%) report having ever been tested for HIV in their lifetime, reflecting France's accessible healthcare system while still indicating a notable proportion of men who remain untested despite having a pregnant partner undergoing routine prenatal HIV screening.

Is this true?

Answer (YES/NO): YES